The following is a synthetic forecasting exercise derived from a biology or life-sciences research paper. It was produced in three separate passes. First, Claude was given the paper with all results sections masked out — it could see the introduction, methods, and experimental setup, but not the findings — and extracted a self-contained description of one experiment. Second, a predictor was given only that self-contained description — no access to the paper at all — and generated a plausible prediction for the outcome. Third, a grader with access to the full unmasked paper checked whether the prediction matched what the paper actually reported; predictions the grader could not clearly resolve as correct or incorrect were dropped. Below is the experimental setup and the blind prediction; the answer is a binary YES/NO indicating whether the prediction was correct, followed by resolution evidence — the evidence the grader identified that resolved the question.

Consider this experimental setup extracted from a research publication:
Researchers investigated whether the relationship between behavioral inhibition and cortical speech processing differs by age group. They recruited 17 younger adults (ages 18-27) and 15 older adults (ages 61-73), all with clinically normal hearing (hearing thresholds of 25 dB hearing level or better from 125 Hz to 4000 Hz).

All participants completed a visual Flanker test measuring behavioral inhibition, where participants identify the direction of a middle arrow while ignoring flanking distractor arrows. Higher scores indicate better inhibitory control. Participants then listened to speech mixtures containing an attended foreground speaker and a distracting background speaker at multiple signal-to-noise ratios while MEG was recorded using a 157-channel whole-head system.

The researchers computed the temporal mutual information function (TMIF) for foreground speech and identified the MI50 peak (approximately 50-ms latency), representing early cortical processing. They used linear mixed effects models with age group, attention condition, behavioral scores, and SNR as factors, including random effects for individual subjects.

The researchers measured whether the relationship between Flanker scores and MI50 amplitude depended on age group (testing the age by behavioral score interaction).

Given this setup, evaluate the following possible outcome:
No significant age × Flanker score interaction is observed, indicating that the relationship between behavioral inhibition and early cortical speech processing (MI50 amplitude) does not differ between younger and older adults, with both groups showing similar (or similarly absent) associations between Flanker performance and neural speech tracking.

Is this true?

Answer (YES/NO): YES